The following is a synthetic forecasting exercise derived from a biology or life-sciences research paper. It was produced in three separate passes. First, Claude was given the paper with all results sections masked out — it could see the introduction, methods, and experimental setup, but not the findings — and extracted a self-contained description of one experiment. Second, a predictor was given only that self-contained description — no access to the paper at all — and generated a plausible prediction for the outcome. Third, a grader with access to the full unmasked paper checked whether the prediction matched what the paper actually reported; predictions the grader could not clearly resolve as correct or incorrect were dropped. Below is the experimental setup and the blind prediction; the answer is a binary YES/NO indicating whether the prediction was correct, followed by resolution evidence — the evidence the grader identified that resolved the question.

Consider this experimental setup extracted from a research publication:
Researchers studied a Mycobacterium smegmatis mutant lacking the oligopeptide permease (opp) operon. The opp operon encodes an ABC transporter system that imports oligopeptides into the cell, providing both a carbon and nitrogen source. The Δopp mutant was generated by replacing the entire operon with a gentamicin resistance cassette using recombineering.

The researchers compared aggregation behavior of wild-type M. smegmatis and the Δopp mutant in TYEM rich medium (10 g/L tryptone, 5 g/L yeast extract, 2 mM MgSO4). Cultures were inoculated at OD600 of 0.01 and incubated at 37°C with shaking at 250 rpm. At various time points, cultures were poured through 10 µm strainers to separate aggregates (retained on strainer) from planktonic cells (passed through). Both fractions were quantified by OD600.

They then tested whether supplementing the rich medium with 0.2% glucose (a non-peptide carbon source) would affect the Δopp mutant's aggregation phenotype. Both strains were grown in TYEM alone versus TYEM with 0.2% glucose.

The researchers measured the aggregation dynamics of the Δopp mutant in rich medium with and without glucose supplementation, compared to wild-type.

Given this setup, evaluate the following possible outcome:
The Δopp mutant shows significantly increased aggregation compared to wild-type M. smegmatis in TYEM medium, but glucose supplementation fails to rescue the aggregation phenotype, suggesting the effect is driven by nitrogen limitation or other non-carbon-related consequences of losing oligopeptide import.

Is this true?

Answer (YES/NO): NO